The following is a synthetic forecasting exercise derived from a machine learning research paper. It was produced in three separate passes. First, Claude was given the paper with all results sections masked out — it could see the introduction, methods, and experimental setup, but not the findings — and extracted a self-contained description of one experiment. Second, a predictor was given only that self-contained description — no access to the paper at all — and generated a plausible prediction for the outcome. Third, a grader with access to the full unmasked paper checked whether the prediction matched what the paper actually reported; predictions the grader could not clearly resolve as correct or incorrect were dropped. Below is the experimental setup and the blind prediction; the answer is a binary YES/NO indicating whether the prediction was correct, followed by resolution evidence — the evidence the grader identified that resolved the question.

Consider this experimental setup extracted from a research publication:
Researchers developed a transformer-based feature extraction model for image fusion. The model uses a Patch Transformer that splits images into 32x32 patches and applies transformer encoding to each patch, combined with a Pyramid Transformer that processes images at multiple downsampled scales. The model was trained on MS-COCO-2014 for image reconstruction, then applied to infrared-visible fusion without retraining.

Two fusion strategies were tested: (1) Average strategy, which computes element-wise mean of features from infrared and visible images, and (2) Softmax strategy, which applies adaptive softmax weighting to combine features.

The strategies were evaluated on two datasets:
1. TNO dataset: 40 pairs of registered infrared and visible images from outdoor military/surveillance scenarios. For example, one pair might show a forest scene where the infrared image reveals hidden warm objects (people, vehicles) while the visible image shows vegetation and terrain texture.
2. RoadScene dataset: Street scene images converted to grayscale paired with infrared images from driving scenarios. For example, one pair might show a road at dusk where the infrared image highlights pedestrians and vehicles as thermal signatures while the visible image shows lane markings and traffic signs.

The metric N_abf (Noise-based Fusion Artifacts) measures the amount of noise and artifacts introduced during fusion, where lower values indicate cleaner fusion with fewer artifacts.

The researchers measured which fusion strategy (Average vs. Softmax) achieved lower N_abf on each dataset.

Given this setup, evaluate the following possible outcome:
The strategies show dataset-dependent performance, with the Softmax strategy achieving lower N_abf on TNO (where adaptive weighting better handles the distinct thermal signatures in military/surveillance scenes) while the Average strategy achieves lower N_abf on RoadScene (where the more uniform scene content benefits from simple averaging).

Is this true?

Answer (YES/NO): YES